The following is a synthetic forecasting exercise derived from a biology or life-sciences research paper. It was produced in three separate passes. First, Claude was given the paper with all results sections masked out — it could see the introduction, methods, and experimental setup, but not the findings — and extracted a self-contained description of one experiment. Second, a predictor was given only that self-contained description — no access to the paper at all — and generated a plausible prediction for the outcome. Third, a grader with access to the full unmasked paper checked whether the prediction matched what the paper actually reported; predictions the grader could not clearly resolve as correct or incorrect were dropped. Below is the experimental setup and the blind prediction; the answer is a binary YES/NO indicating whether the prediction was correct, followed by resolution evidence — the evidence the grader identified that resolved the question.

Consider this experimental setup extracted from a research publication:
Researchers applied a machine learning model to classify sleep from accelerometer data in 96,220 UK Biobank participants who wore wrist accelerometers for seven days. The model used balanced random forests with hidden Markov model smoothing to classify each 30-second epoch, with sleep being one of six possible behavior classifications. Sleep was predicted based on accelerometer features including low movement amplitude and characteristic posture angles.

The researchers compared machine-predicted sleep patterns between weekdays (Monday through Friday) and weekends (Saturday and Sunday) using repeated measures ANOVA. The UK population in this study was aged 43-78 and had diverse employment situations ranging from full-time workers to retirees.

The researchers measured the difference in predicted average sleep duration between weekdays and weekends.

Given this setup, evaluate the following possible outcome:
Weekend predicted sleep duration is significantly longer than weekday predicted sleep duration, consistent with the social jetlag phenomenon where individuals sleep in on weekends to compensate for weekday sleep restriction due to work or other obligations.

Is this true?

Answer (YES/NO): YES